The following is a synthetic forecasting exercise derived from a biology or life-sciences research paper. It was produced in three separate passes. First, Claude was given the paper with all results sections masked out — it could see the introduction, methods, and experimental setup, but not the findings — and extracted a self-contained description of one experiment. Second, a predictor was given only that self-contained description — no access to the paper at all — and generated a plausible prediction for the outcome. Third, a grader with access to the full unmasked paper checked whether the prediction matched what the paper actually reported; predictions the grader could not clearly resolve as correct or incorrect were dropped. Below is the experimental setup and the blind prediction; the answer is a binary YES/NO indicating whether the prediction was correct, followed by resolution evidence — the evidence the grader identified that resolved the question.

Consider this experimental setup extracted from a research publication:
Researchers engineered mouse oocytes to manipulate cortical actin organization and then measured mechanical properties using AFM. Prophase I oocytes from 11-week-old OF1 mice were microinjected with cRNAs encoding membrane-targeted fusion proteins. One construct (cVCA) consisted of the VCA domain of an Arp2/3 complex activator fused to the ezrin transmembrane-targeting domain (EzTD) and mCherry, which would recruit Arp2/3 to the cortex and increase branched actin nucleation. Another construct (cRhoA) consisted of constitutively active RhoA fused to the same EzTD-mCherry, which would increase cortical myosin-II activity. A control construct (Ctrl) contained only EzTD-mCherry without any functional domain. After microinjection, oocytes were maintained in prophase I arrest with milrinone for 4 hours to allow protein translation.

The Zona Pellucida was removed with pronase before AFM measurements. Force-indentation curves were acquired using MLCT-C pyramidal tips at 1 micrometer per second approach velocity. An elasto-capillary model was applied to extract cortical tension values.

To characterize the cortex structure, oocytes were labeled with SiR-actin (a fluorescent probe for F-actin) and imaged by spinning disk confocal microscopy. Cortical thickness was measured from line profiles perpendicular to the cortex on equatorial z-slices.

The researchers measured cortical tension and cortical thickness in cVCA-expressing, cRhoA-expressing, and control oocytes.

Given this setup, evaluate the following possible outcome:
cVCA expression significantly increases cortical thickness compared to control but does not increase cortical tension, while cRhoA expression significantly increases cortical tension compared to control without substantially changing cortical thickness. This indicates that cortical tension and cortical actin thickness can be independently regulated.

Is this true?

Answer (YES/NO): NO